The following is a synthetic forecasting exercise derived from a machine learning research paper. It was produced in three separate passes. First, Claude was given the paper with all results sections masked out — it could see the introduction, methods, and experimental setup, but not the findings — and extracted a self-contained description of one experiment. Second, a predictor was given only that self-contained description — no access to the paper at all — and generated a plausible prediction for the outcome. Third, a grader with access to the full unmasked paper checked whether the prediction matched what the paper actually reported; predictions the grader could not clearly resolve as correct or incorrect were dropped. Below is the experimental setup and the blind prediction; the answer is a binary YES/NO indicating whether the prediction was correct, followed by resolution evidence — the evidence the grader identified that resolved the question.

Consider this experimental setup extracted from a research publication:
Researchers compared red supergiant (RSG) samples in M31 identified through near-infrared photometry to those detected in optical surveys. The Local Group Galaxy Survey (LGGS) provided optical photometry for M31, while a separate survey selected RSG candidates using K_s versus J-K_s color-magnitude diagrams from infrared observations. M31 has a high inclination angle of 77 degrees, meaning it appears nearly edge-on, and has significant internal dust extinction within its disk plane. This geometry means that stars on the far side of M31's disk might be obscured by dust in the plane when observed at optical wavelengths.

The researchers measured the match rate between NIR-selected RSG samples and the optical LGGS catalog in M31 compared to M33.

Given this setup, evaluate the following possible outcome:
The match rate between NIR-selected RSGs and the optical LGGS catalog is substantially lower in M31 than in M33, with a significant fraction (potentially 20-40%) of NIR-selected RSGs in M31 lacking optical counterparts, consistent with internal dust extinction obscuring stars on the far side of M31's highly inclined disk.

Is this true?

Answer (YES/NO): YES